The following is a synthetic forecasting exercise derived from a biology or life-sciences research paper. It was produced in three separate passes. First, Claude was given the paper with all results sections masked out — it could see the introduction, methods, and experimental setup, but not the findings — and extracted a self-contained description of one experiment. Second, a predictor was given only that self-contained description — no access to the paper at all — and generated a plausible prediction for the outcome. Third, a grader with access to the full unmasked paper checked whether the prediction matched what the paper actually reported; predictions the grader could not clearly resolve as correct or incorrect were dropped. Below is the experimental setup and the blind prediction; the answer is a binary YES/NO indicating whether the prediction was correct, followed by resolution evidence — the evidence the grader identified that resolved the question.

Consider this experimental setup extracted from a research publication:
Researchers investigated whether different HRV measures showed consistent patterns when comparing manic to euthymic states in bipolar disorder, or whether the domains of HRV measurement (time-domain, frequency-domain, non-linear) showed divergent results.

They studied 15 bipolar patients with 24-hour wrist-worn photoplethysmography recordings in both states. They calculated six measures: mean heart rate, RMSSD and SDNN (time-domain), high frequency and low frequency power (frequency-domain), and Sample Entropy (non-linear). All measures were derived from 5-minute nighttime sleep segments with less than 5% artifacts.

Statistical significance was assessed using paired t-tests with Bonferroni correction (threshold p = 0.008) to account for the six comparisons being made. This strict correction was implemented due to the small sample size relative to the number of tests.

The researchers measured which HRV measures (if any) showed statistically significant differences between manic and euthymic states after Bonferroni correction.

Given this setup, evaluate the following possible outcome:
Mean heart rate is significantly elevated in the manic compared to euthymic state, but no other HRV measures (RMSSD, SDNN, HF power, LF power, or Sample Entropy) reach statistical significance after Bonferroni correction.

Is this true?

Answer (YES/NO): NO